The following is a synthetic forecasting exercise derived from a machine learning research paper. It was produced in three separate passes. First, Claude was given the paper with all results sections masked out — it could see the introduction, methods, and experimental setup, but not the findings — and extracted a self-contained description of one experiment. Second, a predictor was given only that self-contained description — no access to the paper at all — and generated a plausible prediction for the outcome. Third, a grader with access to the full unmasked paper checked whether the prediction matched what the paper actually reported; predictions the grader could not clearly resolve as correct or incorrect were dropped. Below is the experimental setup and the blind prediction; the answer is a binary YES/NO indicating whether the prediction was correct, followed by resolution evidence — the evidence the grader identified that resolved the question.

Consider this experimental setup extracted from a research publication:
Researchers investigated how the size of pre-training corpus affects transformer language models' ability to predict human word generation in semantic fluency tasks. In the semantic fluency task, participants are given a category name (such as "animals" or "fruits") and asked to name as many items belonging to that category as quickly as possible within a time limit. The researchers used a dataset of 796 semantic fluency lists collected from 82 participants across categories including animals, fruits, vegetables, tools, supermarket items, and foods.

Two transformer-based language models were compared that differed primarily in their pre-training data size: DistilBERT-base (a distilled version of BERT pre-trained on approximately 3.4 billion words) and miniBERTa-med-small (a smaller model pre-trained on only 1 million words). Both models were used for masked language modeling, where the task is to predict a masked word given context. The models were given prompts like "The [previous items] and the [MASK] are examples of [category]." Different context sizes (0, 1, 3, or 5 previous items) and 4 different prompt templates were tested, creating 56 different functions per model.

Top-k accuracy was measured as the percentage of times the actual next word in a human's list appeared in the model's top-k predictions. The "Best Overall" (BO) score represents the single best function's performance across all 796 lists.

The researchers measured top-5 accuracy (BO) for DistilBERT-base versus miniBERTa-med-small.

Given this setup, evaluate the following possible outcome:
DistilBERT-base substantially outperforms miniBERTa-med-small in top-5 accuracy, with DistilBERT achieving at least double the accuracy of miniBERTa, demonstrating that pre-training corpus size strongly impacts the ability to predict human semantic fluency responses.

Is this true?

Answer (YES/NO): YES